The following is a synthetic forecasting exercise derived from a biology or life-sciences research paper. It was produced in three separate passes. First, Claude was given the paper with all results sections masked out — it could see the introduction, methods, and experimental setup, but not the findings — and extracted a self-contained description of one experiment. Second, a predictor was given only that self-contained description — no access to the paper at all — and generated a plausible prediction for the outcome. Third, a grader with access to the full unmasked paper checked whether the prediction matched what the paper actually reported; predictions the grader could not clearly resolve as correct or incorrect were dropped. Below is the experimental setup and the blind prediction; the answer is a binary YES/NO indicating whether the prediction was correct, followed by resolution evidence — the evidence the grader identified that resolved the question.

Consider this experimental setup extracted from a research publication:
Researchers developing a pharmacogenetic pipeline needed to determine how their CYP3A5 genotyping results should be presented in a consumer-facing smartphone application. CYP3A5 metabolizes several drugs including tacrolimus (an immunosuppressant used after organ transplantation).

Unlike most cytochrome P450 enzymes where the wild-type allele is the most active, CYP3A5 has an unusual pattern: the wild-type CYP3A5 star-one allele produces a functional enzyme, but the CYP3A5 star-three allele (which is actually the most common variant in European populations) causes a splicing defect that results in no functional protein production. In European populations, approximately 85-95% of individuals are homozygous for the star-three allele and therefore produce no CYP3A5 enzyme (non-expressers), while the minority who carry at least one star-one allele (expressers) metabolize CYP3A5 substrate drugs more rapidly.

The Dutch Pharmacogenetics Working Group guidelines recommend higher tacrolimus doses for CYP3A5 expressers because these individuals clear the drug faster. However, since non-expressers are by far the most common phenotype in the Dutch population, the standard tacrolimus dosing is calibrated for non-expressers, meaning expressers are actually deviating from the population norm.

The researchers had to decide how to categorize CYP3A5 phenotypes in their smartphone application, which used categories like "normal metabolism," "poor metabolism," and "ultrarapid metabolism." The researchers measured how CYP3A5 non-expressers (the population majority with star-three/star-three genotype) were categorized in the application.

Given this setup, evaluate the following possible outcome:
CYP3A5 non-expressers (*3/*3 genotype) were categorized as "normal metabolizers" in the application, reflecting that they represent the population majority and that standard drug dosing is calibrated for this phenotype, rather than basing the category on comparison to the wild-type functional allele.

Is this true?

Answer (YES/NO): YES